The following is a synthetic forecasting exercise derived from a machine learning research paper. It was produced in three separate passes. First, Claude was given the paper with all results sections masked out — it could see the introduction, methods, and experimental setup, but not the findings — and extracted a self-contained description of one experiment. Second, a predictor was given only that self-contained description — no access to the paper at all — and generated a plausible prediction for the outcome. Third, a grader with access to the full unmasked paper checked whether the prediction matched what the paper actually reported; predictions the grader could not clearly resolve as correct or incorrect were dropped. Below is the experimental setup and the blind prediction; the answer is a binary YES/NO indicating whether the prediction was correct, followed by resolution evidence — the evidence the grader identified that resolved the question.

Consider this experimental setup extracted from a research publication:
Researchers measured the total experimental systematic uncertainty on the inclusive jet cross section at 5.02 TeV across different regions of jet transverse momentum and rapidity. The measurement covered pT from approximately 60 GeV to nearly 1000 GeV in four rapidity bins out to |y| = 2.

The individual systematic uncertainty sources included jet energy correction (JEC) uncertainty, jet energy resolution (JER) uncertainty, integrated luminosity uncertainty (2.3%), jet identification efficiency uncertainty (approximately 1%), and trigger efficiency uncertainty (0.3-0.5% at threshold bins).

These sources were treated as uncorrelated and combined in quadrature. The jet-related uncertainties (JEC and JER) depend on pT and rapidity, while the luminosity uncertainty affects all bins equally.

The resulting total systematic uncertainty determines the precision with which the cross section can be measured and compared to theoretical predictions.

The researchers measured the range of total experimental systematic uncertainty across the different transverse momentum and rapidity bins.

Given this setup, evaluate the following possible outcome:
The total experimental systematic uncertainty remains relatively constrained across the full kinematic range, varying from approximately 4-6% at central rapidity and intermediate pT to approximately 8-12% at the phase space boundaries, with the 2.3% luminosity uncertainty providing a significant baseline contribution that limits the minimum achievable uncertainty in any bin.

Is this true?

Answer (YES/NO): NO